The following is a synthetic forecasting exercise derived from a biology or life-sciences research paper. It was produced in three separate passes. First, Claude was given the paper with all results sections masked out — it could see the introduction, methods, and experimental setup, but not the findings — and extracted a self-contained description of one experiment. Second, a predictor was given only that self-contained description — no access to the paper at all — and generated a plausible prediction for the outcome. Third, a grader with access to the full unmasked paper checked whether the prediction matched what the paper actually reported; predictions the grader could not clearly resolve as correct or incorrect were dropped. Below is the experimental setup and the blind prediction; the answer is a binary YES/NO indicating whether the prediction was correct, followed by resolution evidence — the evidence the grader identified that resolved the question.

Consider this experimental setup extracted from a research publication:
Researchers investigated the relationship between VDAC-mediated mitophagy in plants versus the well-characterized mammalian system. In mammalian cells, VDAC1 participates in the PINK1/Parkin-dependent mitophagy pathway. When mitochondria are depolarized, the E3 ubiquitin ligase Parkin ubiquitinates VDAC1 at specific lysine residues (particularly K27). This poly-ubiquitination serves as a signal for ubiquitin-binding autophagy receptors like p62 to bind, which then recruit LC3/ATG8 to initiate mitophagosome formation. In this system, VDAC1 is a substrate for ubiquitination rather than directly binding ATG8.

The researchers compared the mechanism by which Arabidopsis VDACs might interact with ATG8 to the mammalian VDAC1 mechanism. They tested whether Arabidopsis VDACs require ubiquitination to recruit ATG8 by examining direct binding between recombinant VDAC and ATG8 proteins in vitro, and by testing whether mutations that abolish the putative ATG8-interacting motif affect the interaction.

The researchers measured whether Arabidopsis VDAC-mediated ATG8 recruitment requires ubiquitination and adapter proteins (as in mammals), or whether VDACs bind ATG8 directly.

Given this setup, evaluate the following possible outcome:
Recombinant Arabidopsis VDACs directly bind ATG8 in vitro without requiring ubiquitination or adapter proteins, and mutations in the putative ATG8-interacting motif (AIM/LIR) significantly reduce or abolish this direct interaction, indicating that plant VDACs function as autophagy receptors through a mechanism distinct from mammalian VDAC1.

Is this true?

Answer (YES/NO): YES